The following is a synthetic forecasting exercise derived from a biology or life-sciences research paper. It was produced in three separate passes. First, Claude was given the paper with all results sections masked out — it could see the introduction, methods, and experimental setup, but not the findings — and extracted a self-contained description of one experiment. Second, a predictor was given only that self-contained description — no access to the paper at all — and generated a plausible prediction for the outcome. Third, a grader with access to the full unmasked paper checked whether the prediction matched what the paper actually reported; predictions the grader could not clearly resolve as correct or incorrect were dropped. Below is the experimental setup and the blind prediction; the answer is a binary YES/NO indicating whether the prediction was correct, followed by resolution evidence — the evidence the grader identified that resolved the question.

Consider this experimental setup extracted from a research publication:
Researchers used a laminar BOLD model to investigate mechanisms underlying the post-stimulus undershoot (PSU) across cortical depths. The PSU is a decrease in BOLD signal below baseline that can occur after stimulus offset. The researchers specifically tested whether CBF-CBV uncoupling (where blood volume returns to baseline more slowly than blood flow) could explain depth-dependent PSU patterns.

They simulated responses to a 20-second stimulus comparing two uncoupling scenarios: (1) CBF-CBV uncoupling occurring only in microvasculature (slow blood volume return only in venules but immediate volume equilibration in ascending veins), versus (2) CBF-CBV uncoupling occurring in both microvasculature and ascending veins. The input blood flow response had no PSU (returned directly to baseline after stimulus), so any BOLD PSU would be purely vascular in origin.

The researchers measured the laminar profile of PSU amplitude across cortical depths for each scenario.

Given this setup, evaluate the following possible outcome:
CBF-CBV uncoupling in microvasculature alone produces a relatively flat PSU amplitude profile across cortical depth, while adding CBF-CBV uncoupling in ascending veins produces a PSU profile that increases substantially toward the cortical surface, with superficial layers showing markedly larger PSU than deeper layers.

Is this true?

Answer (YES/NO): NO